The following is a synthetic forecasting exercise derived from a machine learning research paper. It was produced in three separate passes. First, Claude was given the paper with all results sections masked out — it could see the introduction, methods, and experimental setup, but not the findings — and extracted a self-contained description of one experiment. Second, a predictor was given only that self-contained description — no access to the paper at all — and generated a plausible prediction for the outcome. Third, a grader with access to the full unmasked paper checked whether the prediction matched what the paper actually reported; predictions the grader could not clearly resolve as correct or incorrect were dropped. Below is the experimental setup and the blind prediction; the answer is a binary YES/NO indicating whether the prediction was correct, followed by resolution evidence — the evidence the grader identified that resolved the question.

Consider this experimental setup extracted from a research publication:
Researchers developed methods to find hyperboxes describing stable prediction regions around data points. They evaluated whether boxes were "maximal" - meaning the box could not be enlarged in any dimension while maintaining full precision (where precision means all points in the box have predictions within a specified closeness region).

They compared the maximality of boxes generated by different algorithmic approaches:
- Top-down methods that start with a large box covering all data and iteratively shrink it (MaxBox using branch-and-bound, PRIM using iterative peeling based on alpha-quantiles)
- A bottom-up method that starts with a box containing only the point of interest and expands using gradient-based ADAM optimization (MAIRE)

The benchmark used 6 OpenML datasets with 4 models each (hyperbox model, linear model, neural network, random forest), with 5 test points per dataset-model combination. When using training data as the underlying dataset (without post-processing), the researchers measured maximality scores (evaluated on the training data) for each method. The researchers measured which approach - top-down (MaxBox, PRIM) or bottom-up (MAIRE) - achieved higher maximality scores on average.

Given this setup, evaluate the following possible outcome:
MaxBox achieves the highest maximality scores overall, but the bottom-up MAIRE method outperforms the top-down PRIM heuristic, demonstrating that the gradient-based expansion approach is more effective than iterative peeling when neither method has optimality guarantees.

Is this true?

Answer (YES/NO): NO